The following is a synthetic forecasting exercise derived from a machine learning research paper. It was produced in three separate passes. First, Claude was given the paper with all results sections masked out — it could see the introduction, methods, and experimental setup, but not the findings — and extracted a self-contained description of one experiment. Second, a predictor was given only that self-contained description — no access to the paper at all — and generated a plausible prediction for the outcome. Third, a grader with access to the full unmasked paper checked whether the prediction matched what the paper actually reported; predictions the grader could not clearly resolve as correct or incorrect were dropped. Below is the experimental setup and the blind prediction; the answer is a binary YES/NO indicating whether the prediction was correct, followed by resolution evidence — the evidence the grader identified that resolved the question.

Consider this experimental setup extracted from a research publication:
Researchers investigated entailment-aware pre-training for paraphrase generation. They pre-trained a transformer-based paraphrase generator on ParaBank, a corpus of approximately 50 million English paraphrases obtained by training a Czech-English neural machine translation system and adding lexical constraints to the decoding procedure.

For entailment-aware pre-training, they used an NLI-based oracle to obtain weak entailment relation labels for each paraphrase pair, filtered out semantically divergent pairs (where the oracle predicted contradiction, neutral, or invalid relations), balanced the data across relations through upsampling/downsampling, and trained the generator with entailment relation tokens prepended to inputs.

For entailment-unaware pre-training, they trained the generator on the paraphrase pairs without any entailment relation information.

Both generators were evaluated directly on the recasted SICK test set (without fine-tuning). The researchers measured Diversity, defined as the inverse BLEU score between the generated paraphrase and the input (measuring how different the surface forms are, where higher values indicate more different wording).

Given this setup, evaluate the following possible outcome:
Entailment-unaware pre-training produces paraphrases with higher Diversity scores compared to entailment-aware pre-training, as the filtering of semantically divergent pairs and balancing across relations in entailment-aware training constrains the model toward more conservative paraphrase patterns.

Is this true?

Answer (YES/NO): YES